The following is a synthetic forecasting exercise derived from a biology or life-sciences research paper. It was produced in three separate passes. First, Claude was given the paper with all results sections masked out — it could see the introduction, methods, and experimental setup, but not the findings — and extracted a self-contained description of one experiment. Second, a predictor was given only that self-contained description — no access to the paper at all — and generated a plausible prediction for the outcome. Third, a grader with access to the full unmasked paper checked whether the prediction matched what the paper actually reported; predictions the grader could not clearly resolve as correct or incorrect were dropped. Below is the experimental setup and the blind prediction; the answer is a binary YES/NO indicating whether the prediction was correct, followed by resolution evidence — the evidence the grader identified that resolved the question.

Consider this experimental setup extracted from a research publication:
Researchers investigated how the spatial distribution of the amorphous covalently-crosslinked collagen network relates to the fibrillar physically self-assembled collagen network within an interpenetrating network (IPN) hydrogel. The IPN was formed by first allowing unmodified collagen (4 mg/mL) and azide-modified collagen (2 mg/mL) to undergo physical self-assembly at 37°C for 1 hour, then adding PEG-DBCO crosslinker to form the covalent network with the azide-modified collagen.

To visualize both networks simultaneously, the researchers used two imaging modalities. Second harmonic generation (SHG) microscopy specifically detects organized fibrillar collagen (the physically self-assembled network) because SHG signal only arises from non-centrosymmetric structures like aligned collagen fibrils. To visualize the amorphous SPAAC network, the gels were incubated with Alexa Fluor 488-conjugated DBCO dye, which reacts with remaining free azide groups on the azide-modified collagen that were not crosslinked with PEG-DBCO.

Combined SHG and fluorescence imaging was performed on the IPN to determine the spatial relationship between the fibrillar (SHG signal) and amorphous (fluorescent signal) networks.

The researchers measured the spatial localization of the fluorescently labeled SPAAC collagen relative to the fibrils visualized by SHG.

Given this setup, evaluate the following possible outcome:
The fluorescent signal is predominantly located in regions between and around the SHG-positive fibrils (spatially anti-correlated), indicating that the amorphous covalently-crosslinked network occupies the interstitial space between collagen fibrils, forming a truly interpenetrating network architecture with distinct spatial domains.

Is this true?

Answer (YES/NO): YES